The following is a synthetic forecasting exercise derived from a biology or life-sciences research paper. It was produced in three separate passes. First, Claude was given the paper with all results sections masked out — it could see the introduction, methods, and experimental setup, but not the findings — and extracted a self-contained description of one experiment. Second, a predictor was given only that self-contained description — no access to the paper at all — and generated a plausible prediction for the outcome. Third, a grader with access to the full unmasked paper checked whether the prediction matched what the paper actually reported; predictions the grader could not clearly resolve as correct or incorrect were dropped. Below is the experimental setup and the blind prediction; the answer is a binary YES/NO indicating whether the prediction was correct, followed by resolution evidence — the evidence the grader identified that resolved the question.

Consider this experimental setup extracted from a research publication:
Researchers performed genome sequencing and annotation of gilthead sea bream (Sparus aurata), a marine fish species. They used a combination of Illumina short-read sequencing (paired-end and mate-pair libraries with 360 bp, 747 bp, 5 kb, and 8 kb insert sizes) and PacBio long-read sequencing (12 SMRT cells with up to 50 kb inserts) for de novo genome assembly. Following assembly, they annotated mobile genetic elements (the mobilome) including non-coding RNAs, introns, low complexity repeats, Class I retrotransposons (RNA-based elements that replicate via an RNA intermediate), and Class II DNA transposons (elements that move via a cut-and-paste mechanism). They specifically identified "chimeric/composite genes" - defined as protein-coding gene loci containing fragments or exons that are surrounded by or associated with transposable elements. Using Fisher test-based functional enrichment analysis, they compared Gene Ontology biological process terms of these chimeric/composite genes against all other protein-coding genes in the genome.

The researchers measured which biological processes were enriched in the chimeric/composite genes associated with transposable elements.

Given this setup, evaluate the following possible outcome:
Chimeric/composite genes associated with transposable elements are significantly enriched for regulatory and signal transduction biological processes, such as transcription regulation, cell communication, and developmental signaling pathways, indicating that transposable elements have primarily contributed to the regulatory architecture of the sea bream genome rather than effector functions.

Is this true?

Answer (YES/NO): NO